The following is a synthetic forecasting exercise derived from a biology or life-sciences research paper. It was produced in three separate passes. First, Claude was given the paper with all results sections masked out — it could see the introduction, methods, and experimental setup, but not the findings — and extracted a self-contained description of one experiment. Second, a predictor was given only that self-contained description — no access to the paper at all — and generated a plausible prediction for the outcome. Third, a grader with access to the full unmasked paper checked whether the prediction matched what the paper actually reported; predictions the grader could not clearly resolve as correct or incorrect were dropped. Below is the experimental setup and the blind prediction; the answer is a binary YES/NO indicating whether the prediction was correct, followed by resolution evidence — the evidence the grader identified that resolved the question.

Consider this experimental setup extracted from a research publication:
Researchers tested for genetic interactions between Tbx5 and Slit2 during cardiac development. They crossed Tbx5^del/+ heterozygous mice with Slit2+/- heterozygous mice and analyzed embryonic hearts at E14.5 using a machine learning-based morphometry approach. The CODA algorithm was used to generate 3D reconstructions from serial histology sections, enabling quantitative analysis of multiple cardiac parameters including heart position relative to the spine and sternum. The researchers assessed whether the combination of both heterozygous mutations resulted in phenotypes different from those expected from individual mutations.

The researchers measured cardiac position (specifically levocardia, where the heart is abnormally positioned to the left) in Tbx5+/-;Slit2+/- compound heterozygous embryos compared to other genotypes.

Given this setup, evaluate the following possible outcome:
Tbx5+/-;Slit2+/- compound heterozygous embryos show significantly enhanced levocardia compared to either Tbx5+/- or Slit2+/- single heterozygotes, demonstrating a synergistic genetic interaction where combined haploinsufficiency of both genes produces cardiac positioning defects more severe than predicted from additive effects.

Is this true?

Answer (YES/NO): NO